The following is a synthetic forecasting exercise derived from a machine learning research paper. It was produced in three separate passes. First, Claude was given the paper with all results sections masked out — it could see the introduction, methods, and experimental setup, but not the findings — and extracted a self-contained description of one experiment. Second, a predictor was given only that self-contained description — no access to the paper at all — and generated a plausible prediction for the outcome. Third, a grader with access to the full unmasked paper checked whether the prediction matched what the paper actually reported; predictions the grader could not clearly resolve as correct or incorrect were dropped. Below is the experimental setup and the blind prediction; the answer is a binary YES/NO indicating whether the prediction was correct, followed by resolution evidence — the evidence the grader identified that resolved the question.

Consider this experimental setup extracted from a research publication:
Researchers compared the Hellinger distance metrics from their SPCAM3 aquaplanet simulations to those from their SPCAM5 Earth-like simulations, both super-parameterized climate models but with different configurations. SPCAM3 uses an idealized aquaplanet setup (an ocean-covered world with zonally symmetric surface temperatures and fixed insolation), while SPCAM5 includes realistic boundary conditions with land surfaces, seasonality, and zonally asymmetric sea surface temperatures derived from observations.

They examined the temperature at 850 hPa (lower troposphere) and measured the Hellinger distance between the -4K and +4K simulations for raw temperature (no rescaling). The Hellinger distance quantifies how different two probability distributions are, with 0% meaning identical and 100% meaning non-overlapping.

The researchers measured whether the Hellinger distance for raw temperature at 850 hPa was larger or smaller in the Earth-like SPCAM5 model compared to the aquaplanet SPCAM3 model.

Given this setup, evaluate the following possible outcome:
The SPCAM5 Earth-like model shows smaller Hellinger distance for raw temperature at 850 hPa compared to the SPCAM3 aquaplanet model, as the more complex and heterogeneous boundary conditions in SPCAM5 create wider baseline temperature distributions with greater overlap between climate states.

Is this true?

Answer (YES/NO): YES